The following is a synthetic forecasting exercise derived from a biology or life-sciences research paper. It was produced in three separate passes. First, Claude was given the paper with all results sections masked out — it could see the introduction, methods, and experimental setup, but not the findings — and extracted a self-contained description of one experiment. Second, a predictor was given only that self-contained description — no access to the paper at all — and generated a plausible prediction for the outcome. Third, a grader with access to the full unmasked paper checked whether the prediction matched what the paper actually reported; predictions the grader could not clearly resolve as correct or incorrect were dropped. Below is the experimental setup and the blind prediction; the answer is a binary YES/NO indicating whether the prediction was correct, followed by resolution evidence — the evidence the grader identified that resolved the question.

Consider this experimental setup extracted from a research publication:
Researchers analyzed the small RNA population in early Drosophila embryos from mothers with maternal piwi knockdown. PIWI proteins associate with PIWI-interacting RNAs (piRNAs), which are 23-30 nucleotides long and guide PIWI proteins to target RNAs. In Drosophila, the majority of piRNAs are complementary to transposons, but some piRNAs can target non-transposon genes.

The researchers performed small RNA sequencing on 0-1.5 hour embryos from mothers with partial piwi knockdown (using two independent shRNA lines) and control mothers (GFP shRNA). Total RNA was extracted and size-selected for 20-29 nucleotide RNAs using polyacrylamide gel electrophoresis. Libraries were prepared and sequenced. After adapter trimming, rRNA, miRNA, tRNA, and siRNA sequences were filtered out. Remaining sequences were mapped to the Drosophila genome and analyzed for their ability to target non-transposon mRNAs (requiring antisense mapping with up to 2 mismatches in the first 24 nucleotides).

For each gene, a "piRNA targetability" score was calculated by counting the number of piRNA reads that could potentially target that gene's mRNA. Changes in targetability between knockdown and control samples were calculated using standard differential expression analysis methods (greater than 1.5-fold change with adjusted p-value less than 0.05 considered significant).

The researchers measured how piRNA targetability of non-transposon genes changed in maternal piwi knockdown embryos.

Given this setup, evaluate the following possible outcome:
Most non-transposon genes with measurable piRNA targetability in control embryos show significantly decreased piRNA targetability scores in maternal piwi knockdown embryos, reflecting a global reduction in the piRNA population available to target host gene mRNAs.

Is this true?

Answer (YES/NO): NO